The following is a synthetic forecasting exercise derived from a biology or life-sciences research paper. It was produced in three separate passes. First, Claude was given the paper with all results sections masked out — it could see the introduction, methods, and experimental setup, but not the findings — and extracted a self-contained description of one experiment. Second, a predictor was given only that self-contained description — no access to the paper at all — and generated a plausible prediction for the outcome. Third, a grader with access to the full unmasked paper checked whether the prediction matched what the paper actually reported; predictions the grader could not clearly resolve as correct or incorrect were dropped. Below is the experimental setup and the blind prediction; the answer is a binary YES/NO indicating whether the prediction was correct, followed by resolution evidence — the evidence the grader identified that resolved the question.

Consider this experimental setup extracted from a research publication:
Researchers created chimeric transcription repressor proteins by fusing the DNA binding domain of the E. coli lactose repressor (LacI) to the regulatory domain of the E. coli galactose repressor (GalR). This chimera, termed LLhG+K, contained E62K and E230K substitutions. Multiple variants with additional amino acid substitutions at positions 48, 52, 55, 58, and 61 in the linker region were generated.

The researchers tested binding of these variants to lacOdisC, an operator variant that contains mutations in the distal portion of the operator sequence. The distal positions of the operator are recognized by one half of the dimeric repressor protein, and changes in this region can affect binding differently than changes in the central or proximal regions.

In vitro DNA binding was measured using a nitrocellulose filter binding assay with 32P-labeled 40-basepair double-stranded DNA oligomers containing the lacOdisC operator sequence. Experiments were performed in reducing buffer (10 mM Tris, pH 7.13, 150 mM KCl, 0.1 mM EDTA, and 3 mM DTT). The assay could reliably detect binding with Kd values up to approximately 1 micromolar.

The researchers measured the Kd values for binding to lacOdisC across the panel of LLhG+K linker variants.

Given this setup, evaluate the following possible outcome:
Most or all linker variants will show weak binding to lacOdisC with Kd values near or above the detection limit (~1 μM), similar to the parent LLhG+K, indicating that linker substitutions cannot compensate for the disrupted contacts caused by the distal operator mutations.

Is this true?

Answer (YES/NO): YES